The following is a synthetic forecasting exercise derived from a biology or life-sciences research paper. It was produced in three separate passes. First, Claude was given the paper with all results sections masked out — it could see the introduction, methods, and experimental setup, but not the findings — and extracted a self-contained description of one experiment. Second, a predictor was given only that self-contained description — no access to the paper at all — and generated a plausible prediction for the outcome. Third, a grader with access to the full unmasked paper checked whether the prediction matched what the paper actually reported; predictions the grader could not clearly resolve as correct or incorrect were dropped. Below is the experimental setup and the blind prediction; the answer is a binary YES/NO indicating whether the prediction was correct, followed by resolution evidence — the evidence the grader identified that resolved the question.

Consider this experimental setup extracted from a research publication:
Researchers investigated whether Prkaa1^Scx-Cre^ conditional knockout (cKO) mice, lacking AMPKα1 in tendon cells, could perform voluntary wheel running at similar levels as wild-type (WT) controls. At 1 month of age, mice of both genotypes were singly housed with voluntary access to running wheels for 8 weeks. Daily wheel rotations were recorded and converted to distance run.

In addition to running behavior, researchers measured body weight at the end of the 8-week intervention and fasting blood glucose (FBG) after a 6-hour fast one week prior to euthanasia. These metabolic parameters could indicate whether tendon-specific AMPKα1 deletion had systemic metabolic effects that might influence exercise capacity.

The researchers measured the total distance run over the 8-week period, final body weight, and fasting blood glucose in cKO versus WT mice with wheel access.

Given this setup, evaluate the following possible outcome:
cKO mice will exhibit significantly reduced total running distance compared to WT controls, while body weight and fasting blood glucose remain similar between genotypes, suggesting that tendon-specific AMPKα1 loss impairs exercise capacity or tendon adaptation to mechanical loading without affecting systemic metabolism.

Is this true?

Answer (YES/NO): NO